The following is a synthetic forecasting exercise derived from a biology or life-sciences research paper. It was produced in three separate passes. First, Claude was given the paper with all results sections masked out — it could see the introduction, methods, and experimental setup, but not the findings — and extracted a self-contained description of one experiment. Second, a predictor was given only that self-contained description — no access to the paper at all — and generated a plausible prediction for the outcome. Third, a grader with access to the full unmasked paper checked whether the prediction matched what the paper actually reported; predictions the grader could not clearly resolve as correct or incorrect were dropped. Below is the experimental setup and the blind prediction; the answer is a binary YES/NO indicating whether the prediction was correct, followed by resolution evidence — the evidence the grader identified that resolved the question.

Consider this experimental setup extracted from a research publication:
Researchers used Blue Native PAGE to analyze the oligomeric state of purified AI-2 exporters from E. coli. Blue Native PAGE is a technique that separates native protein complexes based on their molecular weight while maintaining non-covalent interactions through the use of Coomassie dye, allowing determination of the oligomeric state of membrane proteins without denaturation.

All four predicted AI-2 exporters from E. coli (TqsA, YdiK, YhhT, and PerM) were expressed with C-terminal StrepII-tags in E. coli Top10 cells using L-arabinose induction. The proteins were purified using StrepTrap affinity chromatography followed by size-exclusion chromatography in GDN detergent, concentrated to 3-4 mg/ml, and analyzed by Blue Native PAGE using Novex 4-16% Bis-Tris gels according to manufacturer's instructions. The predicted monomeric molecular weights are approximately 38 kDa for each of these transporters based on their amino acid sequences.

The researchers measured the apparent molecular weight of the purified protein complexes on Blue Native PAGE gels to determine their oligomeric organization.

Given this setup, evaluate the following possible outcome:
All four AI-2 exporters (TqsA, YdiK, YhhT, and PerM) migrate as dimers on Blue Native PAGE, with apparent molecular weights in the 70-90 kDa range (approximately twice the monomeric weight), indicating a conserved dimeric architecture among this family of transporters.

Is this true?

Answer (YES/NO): NO